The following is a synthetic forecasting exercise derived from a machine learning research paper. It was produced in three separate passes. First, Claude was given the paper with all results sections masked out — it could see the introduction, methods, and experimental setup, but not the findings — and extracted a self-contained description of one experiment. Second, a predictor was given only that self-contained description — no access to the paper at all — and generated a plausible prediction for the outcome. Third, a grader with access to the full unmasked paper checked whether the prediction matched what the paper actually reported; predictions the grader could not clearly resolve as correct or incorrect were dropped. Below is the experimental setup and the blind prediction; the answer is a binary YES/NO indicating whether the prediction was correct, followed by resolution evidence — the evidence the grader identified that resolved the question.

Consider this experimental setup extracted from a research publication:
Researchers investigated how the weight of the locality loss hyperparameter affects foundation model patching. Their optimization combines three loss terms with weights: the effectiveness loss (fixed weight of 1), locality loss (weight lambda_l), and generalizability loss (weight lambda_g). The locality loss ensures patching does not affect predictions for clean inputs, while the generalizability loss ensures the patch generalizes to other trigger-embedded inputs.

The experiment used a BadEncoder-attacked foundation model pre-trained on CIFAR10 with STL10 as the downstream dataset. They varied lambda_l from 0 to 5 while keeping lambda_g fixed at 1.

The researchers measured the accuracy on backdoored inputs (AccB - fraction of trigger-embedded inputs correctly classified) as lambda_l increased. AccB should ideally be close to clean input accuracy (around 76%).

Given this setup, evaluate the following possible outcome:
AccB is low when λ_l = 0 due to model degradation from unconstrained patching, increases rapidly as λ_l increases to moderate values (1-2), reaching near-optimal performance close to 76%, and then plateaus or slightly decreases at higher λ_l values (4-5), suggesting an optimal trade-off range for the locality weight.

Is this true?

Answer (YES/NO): YES